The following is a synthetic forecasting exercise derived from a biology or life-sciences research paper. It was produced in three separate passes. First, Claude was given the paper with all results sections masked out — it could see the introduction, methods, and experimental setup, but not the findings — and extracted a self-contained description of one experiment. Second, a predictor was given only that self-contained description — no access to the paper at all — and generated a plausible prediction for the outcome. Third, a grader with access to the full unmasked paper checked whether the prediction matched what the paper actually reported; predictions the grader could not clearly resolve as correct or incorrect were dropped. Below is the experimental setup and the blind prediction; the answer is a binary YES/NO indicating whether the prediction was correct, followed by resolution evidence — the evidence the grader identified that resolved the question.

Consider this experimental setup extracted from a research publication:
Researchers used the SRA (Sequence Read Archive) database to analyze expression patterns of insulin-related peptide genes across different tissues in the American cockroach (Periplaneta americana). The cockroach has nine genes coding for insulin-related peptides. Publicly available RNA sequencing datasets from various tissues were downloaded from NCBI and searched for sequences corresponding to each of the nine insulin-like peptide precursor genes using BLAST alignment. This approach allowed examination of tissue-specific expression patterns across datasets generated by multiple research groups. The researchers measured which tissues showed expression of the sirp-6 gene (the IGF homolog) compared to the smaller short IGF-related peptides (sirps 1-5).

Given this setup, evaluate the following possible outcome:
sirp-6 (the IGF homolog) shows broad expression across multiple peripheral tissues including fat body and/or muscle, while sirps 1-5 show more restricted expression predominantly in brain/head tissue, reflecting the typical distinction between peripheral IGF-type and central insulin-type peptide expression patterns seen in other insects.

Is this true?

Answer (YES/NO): NO